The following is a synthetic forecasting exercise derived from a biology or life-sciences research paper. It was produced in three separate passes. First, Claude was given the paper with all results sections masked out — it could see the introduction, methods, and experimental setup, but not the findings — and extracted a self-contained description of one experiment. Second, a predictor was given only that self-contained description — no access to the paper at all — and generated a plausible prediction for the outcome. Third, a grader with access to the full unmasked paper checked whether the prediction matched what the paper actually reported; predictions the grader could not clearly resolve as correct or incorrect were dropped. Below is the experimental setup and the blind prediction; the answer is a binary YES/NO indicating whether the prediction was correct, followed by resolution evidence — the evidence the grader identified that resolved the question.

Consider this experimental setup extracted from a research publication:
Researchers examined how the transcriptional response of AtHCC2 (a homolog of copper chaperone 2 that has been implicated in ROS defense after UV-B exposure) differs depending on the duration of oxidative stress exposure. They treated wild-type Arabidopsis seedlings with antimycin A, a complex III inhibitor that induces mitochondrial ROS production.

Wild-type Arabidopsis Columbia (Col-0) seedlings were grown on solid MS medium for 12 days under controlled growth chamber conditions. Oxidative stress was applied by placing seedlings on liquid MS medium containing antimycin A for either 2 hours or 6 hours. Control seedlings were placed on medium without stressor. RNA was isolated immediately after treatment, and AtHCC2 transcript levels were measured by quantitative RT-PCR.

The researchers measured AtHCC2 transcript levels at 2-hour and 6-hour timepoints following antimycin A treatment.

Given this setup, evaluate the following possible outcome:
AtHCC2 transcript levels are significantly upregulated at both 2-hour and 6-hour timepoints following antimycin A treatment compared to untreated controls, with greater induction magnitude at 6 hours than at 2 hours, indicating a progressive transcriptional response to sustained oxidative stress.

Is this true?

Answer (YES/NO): NO